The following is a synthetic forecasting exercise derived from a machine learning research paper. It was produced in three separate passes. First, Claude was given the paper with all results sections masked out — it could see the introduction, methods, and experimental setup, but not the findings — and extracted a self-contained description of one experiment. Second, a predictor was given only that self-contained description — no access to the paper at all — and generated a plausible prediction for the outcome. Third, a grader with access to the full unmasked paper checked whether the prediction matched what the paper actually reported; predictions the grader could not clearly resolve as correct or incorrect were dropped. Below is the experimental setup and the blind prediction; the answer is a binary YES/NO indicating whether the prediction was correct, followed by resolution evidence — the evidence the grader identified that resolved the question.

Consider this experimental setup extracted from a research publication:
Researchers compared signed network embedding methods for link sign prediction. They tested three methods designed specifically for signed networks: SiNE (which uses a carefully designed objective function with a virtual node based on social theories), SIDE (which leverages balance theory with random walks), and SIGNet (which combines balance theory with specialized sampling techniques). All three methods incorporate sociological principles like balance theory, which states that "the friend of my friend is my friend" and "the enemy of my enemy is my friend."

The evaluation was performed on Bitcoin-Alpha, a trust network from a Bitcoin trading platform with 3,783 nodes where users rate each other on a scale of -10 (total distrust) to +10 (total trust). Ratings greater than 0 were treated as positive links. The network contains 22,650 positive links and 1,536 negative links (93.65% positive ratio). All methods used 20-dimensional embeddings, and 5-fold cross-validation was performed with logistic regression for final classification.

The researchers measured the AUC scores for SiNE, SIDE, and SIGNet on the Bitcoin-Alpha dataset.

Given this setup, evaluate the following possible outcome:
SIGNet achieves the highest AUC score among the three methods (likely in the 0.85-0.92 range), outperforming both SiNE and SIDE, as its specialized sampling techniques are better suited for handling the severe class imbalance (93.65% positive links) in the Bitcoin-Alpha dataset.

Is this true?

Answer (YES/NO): YES